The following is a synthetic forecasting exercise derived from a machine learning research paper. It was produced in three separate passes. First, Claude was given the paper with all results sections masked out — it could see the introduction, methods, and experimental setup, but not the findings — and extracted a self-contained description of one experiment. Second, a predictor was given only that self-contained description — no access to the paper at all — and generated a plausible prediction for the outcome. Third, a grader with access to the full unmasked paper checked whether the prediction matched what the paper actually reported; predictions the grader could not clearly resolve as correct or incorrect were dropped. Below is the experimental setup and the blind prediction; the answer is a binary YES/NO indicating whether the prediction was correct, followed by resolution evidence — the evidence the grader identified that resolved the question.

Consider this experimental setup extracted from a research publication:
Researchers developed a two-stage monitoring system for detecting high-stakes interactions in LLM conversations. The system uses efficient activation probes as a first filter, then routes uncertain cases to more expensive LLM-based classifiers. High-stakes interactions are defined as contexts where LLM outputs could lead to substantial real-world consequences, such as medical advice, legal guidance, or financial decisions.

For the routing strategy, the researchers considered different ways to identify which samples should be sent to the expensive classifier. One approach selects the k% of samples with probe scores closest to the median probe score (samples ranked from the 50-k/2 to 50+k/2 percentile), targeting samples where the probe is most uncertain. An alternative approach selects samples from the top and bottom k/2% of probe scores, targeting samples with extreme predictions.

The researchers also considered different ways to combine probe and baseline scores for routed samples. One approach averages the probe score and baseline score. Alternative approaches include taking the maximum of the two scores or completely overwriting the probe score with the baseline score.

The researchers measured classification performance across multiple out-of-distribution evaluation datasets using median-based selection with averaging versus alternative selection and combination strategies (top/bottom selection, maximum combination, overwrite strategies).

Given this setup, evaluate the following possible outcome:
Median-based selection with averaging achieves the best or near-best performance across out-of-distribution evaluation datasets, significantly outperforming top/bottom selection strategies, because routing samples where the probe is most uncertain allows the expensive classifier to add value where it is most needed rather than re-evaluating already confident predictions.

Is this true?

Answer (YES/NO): YES